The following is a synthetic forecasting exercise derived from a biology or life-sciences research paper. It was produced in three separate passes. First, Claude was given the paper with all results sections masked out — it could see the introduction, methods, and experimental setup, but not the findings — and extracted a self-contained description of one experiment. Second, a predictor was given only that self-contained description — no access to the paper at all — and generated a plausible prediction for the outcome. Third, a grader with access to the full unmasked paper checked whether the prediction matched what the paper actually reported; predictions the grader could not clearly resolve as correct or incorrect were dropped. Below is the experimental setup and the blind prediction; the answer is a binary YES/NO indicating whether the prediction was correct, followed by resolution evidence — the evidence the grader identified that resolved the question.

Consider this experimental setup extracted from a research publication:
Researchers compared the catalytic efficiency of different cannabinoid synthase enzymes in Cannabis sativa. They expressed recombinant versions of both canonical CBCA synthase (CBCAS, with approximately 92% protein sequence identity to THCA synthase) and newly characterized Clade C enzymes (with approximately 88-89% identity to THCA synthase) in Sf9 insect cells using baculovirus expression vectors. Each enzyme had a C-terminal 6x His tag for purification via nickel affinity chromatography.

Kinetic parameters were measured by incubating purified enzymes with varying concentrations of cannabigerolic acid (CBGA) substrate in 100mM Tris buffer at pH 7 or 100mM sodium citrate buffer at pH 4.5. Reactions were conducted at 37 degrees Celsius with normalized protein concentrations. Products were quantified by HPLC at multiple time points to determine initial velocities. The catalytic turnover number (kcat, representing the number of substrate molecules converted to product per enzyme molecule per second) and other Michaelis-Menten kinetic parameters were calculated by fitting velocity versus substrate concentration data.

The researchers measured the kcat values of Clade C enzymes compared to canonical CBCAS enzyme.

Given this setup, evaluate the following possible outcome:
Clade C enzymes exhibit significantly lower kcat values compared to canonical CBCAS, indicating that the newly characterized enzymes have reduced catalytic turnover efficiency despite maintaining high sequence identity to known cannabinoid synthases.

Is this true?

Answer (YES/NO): YES